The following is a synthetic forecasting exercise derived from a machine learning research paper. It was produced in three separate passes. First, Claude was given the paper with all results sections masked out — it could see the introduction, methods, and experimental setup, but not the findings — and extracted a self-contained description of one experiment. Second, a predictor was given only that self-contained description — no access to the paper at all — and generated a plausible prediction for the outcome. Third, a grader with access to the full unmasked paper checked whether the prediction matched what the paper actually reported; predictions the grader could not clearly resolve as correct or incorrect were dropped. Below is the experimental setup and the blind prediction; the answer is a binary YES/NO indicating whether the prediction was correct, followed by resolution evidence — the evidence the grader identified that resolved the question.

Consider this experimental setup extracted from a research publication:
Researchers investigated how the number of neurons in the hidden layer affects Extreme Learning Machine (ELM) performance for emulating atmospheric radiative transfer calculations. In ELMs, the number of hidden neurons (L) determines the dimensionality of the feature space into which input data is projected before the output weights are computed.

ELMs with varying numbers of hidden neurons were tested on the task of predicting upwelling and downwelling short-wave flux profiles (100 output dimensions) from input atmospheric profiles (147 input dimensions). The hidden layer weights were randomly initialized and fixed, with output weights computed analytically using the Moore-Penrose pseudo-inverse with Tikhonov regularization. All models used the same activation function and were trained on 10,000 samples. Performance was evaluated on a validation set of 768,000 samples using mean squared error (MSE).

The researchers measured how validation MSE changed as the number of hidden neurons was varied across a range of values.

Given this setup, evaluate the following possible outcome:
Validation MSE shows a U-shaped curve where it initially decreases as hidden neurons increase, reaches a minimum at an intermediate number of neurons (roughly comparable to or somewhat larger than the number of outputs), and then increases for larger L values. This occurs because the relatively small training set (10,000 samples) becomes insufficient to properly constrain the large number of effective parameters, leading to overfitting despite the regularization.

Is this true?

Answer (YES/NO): NO